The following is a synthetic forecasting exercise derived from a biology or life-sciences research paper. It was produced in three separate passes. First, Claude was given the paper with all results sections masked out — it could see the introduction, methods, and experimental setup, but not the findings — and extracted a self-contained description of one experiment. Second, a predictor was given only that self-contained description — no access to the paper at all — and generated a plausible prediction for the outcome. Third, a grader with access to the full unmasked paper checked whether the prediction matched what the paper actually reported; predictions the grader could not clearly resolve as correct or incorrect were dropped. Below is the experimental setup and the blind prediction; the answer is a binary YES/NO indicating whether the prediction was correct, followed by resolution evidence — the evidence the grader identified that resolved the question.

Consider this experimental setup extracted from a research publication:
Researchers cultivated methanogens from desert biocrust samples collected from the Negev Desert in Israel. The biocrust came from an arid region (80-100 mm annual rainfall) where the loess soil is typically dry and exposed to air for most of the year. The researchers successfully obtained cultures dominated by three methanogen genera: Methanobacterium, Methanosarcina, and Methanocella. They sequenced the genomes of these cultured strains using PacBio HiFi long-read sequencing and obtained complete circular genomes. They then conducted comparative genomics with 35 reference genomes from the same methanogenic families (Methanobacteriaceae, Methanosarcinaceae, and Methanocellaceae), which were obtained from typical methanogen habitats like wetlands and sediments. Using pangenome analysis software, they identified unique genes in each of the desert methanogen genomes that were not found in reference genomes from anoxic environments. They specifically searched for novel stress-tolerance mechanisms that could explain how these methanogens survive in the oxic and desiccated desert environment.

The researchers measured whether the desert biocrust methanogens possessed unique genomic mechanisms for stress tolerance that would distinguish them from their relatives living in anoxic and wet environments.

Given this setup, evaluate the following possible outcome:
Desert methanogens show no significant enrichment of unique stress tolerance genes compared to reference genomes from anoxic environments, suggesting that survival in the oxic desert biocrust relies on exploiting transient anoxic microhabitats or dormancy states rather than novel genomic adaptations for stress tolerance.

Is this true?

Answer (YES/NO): YES